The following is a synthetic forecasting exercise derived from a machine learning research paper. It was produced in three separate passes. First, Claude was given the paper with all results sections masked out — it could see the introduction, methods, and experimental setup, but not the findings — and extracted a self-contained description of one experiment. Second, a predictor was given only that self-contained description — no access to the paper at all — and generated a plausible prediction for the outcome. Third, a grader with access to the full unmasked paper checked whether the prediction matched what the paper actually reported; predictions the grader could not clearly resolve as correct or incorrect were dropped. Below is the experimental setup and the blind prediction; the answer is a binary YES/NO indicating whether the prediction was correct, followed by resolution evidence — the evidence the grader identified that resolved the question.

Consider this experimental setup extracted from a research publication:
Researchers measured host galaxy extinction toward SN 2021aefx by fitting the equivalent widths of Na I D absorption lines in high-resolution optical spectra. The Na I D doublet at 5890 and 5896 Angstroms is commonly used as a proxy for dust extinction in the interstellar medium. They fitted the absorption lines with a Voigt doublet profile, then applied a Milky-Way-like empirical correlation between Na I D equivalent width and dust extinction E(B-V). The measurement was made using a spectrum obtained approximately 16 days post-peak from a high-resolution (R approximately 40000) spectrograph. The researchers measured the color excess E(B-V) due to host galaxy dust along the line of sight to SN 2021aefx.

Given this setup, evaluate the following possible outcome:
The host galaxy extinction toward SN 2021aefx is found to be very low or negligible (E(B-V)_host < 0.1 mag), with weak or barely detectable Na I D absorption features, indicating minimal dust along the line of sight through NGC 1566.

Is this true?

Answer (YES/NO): NO